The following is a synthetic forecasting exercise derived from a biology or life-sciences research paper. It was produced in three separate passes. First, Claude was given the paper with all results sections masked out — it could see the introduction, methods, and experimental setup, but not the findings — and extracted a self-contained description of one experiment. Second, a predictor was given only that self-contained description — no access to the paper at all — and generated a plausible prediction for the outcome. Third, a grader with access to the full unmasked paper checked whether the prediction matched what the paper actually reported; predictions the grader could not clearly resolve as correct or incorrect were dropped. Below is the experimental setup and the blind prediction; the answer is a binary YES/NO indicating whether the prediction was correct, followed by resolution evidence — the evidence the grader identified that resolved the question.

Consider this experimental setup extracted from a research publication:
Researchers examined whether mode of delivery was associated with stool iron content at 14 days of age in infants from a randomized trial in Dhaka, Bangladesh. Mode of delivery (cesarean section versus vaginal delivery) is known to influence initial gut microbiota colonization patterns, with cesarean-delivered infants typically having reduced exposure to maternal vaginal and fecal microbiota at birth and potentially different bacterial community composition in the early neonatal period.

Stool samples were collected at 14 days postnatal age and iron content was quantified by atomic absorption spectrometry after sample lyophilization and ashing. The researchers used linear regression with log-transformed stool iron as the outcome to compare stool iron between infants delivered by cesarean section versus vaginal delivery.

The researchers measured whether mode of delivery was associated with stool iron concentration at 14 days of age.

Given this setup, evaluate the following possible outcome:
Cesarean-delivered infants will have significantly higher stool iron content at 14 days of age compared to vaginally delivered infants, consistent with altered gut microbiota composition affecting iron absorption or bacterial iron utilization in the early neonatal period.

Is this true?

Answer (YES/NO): NO